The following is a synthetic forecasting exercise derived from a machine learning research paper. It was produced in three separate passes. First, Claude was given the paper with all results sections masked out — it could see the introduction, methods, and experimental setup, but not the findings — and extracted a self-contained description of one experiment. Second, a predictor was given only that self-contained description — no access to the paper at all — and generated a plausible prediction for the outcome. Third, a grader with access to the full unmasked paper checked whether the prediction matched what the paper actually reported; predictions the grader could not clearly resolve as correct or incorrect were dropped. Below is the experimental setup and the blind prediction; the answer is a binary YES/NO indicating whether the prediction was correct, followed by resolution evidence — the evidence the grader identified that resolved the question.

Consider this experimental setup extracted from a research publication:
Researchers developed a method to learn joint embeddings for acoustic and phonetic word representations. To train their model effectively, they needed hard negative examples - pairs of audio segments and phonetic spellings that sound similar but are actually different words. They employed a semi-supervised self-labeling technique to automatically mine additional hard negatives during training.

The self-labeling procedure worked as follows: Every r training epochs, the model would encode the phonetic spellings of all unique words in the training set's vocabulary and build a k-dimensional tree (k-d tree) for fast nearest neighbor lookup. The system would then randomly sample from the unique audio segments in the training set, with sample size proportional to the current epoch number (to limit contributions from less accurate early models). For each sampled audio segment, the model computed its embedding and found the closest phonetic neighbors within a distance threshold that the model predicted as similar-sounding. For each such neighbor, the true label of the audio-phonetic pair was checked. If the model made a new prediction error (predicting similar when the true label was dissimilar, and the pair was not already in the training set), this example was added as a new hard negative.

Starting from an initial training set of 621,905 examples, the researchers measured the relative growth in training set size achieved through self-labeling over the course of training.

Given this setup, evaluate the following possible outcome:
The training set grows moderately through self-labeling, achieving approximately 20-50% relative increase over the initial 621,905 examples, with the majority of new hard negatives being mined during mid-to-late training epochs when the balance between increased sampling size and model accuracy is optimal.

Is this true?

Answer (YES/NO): YES